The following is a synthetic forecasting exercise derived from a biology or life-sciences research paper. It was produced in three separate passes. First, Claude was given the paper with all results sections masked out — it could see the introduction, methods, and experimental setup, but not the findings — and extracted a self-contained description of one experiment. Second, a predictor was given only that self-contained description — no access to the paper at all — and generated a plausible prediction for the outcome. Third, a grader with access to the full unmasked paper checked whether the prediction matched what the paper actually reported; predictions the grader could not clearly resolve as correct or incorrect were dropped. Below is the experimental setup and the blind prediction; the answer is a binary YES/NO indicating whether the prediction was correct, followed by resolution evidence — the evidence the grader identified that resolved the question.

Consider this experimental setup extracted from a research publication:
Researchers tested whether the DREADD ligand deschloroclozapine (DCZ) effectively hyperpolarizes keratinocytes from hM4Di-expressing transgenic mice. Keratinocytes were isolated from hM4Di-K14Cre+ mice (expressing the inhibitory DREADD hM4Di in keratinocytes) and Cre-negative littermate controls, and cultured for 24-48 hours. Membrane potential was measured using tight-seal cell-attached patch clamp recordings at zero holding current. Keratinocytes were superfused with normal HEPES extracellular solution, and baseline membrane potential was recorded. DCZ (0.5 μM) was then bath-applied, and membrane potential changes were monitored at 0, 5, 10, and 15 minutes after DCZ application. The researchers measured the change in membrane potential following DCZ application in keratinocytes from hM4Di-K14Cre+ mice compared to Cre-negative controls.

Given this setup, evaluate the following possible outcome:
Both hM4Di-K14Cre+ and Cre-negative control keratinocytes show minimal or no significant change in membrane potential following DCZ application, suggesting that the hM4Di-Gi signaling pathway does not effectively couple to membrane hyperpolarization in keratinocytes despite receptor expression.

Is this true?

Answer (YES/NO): NO